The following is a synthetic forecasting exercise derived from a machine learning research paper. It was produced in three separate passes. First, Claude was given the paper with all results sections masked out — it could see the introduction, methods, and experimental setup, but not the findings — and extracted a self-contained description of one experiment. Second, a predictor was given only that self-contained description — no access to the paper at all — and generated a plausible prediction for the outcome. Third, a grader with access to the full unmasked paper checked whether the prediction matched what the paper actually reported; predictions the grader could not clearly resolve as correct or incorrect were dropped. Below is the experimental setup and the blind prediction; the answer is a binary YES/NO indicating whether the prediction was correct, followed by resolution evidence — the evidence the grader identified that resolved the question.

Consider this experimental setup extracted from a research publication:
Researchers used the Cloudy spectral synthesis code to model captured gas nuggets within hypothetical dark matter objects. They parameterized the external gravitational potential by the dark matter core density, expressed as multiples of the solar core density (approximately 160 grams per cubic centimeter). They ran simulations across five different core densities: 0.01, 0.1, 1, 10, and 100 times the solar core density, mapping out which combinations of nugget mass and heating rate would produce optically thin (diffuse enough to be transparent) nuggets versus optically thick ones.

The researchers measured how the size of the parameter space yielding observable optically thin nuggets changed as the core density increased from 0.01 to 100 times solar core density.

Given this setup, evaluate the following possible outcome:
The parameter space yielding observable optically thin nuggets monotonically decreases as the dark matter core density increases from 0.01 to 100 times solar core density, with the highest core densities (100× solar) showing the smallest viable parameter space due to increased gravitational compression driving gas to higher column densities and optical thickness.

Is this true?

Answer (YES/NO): YES